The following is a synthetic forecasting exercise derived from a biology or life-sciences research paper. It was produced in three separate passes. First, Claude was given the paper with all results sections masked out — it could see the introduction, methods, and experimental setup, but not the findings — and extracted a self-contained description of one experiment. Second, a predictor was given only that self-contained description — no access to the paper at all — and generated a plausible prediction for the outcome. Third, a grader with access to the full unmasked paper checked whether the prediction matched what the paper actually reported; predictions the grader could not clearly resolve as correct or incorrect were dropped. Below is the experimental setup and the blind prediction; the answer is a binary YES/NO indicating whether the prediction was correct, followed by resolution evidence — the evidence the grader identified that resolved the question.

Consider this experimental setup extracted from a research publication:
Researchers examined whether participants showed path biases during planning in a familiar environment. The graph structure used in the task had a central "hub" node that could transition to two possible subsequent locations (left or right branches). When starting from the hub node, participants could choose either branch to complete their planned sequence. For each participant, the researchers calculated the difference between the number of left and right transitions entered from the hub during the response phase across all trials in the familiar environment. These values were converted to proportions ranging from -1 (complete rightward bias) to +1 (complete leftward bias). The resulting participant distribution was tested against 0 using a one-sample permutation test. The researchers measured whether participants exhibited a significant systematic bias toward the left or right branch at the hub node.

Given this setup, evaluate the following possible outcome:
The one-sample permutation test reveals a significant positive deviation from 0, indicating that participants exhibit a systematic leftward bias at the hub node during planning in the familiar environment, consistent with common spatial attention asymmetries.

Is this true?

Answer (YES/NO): NO